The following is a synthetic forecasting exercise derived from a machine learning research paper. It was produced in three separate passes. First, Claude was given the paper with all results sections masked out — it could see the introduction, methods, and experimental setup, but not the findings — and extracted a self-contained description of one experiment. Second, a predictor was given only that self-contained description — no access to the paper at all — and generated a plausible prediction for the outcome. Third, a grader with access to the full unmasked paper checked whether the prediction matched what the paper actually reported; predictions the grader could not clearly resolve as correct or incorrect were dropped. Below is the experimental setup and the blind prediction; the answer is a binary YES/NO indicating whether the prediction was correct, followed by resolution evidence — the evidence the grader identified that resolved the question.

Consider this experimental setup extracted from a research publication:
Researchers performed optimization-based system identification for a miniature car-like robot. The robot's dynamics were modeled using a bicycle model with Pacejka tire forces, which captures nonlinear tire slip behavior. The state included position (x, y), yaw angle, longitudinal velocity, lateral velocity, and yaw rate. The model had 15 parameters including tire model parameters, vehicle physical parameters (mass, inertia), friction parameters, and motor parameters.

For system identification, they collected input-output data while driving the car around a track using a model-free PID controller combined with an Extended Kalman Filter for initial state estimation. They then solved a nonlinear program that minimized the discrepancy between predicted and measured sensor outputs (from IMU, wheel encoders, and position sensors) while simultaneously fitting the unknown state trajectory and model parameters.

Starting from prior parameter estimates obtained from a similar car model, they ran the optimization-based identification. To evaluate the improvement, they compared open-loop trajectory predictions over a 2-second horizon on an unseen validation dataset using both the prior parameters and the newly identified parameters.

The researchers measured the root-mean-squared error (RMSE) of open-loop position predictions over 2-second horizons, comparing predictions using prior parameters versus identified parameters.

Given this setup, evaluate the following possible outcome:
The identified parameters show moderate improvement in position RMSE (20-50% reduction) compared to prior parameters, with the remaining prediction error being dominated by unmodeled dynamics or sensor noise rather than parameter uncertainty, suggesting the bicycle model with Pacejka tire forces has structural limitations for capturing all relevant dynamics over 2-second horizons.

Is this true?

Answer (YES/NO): NO